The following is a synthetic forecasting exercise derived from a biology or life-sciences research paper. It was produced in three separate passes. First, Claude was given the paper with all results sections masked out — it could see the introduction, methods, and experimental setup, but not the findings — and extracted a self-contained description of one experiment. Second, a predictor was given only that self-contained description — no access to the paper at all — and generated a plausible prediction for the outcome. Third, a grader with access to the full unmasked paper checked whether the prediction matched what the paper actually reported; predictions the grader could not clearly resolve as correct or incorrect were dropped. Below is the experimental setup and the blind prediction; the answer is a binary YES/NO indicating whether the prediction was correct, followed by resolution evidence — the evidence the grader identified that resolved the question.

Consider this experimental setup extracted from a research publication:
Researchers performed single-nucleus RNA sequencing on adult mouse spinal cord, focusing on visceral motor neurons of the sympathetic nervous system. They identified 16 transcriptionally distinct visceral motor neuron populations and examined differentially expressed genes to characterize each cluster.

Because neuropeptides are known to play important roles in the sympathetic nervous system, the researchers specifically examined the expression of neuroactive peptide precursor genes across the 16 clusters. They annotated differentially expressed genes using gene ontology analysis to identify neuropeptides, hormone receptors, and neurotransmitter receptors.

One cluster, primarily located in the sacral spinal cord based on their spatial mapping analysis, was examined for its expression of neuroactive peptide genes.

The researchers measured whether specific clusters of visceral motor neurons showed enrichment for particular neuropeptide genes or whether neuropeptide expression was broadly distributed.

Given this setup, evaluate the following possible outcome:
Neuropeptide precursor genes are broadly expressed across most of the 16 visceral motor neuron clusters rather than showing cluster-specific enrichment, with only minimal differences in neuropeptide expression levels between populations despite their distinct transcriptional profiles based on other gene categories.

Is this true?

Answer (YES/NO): NO